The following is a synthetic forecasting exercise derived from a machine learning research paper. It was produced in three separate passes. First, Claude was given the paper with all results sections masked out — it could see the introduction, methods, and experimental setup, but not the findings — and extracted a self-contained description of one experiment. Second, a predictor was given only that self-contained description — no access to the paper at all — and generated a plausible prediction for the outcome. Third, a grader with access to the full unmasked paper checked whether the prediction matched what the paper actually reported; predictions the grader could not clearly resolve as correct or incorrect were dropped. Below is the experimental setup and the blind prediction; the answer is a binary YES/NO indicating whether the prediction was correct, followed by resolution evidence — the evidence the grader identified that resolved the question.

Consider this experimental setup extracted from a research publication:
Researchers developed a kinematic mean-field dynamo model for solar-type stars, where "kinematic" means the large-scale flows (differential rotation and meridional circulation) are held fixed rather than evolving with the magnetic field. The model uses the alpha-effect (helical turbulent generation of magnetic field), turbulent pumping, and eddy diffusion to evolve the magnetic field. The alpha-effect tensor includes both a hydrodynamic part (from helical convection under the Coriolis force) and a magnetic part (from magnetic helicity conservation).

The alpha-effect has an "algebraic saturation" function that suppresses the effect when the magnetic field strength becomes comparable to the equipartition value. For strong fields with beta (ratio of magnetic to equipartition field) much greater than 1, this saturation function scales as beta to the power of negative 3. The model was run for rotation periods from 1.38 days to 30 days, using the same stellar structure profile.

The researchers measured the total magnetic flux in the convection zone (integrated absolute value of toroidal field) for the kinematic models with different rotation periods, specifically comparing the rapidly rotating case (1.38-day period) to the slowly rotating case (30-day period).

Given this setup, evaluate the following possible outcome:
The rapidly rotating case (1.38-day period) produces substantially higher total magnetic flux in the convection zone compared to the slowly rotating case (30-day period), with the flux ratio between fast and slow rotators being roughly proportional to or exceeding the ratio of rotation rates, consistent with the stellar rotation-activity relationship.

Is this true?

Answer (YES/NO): YES